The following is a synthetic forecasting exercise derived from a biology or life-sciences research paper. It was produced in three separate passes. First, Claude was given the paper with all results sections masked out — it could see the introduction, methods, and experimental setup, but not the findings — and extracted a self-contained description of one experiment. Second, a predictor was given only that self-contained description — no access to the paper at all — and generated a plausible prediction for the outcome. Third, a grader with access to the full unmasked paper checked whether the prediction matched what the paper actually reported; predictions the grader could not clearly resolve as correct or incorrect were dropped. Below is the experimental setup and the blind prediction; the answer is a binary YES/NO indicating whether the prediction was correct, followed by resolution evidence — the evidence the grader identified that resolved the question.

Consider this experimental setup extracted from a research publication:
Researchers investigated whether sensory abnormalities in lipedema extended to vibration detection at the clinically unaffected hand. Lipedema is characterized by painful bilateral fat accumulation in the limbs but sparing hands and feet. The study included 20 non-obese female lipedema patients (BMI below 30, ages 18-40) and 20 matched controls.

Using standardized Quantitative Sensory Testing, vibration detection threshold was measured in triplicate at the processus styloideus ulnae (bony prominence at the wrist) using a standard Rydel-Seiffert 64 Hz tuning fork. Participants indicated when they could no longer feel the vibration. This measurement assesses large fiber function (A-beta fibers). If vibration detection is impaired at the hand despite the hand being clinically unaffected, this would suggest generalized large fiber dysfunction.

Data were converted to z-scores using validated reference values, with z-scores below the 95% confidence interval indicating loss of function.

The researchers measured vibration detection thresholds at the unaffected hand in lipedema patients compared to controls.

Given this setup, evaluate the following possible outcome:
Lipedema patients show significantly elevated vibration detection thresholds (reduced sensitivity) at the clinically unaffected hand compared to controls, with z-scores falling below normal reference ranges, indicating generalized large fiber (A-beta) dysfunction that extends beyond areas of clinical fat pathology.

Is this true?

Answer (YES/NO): NO